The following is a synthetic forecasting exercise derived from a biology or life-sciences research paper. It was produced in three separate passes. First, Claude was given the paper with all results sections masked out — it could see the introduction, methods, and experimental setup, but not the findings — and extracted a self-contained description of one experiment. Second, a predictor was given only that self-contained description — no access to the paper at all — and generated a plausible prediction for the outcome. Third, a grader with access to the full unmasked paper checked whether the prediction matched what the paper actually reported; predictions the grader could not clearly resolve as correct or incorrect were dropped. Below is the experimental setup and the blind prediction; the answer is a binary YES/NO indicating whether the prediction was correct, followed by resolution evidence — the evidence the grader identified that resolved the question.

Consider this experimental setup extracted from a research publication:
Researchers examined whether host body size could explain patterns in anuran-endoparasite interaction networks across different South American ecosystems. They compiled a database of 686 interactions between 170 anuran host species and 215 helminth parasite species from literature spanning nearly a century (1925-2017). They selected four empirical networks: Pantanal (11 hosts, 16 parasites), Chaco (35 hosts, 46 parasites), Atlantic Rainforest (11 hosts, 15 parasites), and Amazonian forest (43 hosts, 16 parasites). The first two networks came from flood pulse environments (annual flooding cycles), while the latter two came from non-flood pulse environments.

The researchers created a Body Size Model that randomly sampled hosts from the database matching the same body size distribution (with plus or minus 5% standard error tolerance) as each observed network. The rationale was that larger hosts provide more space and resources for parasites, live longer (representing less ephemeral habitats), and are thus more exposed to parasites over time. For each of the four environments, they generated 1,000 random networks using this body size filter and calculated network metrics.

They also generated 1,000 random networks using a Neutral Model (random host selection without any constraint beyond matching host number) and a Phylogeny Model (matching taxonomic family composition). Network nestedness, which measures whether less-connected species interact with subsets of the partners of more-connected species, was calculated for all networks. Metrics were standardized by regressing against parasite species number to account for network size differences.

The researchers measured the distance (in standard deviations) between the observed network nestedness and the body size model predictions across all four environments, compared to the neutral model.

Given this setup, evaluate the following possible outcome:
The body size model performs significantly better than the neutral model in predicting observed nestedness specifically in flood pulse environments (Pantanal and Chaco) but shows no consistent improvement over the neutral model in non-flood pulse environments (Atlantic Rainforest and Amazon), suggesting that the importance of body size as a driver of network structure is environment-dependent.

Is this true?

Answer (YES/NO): NO